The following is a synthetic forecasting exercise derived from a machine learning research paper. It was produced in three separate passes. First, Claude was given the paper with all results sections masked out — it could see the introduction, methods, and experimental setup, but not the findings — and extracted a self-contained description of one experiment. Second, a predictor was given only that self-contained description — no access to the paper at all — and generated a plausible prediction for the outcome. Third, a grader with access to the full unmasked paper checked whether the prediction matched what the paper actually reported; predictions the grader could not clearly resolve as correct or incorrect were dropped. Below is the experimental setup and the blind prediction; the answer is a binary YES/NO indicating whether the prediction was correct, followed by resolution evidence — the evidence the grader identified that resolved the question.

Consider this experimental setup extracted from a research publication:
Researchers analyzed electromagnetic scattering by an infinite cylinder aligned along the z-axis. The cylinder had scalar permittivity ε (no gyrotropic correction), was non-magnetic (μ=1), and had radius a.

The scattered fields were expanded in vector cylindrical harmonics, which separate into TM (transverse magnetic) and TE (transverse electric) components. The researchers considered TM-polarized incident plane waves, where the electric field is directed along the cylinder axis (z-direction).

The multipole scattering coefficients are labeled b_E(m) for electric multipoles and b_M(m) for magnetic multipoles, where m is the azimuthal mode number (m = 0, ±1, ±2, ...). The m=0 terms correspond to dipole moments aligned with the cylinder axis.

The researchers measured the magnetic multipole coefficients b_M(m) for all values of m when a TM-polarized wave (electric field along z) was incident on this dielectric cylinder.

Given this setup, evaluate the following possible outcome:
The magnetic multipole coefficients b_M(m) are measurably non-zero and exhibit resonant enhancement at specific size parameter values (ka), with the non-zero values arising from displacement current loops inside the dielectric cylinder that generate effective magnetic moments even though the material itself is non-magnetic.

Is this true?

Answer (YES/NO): NO